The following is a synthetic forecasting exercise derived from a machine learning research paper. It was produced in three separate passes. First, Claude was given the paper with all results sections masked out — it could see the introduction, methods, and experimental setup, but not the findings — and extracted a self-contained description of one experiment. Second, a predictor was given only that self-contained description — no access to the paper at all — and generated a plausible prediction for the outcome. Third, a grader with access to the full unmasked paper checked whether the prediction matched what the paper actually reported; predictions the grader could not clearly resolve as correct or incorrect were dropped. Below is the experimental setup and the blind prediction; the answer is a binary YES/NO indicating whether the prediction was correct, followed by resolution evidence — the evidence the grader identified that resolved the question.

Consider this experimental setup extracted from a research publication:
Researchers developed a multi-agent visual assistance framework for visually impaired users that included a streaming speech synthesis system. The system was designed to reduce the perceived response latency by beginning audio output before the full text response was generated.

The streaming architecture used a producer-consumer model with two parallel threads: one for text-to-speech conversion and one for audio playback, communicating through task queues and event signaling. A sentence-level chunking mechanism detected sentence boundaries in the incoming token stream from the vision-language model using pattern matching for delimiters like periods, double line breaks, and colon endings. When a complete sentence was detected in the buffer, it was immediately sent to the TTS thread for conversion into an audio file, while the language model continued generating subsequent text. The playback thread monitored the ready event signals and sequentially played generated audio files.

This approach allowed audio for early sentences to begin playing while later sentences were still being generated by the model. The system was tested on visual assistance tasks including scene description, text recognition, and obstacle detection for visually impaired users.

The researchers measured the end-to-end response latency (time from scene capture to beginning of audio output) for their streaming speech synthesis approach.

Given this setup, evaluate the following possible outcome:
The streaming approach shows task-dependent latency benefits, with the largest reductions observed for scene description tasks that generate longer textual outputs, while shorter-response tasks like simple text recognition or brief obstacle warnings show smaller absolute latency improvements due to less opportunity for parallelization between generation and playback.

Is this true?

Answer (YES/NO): NO